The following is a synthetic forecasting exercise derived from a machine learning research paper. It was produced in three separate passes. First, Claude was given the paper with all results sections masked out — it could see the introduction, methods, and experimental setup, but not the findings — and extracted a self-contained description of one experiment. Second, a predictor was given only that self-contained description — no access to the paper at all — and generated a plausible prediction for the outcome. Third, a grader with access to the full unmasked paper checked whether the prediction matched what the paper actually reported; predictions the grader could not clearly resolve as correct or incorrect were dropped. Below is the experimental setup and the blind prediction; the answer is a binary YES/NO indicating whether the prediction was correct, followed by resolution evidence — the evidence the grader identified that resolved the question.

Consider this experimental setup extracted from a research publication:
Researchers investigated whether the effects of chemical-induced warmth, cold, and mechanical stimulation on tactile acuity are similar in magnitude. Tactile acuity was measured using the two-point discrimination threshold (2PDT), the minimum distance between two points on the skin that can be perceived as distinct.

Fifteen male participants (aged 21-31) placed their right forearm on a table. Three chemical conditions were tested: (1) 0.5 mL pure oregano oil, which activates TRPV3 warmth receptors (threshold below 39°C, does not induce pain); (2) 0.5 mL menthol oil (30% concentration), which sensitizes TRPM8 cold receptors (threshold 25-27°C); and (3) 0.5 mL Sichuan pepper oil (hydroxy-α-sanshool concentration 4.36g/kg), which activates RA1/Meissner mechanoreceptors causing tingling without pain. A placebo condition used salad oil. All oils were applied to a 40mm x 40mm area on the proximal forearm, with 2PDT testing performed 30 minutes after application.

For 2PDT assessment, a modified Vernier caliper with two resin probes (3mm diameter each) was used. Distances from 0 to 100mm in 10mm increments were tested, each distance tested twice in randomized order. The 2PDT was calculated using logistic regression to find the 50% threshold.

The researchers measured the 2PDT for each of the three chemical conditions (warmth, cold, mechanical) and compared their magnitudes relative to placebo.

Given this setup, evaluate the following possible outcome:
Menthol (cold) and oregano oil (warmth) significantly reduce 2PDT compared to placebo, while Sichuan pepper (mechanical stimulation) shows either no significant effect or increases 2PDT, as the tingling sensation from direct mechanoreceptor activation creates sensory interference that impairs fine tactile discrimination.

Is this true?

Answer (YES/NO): NO